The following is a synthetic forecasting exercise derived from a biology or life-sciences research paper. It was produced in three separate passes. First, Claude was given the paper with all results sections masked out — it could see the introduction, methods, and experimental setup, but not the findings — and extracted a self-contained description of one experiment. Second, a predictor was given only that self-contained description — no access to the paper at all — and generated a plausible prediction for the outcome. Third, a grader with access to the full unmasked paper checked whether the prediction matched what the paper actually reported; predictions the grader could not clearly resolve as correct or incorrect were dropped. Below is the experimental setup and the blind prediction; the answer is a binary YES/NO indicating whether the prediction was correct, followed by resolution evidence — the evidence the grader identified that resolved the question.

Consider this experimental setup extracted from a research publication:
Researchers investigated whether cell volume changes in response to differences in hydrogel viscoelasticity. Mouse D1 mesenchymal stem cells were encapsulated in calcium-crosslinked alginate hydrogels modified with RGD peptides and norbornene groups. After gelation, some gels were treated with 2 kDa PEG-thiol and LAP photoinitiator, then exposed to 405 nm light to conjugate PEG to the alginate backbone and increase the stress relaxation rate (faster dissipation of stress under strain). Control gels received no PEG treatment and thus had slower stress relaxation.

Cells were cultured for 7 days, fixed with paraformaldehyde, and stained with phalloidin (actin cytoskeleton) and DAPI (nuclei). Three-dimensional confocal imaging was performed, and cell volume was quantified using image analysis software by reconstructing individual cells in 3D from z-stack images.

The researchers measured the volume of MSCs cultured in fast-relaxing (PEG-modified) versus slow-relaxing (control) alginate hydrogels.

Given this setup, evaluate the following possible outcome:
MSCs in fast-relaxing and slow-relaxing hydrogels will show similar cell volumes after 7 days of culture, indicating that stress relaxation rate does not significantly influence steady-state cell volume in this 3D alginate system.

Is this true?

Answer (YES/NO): NO